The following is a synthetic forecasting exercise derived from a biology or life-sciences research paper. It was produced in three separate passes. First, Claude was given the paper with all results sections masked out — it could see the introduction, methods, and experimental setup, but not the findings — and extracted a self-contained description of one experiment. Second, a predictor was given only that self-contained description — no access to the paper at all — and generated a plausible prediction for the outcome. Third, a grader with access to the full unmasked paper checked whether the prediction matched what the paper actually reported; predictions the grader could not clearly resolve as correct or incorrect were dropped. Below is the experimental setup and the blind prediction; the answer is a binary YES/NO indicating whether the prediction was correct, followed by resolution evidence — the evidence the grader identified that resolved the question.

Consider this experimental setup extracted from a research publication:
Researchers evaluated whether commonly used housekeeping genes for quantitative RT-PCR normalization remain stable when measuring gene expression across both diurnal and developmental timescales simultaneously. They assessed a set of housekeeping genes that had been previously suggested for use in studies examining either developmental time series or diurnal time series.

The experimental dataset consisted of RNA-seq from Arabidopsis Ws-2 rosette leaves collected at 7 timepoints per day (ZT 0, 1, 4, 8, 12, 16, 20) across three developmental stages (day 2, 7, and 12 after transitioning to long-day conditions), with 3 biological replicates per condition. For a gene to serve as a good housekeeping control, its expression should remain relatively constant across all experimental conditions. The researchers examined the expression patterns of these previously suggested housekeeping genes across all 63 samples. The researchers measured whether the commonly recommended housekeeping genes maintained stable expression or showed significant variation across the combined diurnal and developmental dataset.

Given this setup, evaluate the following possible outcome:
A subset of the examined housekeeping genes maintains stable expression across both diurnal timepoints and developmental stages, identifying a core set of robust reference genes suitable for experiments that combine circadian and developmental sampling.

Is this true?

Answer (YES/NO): NO